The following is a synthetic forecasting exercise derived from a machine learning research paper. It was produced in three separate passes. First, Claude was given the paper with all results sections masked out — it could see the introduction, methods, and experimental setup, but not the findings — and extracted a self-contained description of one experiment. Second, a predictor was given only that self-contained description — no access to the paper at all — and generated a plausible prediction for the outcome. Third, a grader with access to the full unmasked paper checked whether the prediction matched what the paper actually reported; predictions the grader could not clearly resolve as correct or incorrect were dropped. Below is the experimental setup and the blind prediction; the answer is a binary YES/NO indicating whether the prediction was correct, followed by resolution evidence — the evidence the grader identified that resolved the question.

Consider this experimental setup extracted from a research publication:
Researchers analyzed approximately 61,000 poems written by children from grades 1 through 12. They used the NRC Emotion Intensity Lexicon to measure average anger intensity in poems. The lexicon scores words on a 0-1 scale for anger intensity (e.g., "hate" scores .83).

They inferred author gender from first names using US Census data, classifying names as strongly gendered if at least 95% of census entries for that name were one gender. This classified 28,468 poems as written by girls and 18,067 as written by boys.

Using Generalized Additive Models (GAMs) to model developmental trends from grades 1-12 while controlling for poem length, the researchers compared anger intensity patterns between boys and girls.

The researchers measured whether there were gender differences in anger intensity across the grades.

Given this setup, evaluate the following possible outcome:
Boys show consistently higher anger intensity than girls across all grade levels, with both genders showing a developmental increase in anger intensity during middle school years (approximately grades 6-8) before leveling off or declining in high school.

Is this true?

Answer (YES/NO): NO